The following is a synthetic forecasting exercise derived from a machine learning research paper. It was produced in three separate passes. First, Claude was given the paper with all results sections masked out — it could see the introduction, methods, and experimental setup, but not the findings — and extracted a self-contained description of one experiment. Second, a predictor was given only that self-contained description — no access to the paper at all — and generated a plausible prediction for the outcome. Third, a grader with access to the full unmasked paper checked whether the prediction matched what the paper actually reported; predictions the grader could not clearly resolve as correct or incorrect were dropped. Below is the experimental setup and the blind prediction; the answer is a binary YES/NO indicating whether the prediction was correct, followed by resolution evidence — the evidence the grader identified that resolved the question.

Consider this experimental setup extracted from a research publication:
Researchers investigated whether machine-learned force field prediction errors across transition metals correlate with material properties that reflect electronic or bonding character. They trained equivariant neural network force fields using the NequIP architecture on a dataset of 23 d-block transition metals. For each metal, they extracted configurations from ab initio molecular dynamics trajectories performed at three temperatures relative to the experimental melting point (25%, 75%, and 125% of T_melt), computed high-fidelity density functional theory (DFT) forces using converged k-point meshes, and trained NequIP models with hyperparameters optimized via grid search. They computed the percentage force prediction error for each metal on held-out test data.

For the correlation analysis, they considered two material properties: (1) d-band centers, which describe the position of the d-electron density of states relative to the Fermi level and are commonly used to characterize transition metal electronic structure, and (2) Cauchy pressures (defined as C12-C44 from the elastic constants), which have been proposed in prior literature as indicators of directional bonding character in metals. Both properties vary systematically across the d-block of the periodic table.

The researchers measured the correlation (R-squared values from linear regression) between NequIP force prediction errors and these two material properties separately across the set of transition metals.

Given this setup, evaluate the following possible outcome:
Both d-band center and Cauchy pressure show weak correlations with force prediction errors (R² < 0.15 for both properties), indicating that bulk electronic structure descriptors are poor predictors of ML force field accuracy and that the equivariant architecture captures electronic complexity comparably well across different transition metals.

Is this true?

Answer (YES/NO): NO